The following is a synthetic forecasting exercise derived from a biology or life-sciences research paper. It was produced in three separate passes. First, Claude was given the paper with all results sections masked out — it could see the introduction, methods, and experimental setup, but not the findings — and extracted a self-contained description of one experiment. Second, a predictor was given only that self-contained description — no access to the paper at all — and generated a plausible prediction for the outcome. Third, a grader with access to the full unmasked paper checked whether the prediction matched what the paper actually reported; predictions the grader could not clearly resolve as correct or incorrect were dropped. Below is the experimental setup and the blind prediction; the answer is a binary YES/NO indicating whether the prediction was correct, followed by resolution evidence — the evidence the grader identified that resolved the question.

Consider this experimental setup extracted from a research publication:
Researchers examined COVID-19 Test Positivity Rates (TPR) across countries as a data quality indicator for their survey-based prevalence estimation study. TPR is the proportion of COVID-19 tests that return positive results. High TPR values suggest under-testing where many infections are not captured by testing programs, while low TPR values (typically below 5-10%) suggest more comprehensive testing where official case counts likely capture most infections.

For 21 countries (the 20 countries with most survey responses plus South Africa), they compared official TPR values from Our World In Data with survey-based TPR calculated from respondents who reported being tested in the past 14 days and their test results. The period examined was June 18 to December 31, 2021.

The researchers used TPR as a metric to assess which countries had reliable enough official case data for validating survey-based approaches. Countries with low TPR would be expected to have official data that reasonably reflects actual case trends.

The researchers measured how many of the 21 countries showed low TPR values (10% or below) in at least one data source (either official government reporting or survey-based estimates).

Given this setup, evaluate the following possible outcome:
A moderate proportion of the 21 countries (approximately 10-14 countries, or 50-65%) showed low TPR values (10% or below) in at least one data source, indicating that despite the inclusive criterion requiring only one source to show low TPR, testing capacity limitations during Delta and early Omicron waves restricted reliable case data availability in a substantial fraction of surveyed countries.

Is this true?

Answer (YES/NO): NO